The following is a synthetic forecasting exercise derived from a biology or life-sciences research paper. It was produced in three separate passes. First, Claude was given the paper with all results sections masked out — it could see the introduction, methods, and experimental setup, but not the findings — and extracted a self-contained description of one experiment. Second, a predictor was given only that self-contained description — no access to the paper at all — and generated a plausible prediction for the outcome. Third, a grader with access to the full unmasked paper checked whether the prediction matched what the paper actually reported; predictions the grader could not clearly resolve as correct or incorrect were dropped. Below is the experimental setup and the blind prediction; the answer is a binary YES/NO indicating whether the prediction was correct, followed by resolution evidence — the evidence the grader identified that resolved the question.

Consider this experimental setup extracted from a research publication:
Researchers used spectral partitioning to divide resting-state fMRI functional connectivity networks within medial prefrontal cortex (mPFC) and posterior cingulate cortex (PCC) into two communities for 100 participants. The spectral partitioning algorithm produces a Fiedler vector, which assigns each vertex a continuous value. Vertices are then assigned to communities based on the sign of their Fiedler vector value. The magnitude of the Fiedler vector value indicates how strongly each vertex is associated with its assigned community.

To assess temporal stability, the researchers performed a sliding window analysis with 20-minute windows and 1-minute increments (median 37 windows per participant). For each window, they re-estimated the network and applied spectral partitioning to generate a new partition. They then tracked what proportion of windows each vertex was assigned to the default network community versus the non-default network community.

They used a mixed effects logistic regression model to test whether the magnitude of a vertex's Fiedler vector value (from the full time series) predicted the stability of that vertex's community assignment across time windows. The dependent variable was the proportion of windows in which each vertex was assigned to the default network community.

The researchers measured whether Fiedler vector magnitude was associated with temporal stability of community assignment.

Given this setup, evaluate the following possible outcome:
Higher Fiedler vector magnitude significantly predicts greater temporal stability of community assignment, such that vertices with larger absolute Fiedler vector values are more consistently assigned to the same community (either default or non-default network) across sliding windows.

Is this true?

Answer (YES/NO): YES